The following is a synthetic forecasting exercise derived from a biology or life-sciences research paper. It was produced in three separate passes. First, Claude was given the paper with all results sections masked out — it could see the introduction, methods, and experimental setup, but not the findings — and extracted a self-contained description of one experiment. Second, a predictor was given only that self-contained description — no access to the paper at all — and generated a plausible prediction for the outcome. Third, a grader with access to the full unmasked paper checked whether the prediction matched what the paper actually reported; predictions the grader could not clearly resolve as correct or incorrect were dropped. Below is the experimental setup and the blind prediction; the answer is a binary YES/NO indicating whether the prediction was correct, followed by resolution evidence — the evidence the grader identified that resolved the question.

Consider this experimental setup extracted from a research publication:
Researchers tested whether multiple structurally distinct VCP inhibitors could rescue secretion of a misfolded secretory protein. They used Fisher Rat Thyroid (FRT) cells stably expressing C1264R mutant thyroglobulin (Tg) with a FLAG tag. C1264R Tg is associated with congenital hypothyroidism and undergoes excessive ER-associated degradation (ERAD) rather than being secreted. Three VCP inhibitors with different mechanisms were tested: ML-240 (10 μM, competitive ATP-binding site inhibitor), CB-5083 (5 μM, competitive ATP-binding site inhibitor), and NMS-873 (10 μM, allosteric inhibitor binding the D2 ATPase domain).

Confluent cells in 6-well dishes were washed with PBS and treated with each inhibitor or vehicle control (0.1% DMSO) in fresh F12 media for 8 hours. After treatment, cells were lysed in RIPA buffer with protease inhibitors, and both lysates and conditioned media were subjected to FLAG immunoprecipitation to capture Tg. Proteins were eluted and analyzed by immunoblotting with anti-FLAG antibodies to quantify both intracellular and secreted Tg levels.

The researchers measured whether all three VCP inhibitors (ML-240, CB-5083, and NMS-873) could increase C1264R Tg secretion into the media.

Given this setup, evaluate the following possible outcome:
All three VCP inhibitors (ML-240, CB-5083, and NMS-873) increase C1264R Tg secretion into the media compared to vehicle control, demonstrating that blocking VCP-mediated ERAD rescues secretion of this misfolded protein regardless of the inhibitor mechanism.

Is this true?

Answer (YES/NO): NO